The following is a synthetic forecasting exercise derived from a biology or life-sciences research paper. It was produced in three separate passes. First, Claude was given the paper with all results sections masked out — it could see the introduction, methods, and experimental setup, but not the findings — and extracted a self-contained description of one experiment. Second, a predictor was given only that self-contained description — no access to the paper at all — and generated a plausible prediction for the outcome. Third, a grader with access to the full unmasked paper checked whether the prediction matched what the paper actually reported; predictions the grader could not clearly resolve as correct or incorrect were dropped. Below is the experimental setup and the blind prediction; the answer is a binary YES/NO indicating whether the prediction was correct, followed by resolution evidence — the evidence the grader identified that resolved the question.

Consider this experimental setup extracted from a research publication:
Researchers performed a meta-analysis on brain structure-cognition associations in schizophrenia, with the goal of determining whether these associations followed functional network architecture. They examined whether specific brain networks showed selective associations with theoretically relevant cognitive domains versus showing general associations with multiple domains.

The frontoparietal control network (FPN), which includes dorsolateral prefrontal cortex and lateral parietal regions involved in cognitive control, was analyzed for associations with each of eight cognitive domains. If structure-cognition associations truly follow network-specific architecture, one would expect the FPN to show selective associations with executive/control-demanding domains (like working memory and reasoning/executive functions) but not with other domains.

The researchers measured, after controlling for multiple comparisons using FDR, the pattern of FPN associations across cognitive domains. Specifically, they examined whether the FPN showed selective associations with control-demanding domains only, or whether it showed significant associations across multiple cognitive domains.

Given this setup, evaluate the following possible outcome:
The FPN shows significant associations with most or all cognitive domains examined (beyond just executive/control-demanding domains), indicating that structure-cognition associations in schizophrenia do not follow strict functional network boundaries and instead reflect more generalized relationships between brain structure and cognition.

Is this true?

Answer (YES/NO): YES